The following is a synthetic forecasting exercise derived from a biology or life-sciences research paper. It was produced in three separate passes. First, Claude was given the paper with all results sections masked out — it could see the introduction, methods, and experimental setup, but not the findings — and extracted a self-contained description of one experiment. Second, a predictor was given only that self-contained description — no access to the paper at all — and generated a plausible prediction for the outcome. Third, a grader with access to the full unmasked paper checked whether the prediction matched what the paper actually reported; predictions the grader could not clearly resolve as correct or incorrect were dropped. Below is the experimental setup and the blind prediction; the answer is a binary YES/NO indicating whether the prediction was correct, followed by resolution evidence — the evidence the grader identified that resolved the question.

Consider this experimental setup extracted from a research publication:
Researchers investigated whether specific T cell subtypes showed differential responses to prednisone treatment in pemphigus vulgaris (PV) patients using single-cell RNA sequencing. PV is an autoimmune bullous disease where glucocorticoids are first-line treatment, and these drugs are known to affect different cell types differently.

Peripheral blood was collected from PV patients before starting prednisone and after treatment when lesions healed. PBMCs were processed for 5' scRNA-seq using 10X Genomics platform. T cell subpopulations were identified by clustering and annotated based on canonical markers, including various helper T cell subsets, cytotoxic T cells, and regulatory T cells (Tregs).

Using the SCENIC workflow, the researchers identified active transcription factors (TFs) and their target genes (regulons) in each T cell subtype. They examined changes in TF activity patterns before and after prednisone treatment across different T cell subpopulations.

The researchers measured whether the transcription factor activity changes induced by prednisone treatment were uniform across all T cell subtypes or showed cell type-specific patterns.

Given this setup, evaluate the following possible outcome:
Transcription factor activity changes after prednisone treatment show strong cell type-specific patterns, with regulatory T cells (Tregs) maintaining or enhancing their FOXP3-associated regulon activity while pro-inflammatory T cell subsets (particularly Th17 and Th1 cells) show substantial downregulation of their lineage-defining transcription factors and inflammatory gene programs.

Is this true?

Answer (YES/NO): NO